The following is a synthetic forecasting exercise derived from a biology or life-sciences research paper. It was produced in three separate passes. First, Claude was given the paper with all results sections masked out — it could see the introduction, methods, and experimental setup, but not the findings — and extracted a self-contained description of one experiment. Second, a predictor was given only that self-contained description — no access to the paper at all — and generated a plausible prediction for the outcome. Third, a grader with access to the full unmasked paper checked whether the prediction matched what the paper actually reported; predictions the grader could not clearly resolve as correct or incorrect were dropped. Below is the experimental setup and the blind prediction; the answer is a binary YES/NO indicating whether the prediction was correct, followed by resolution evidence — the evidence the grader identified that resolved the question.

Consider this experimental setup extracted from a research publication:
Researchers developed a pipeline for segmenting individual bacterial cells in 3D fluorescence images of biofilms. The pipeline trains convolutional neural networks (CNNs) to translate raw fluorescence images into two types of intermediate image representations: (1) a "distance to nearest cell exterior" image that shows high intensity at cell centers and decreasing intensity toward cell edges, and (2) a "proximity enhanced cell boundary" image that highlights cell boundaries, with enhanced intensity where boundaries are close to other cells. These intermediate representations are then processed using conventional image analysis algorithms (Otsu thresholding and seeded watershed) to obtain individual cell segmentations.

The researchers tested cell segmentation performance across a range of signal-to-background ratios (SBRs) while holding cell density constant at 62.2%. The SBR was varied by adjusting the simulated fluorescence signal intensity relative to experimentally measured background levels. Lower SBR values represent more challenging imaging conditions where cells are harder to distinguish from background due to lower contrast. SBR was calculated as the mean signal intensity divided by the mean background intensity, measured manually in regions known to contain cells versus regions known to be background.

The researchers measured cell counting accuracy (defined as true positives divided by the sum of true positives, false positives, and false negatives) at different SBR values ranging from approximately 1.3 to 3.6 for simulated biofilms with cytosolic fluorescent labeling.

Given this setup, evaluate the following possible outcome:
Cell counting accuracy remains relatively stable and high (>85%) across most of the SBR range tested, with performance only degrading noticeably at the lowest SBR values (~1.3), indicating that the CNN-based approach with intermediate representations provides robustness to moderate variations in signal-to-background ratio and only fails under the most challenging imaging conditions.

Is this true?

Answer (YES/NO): NO